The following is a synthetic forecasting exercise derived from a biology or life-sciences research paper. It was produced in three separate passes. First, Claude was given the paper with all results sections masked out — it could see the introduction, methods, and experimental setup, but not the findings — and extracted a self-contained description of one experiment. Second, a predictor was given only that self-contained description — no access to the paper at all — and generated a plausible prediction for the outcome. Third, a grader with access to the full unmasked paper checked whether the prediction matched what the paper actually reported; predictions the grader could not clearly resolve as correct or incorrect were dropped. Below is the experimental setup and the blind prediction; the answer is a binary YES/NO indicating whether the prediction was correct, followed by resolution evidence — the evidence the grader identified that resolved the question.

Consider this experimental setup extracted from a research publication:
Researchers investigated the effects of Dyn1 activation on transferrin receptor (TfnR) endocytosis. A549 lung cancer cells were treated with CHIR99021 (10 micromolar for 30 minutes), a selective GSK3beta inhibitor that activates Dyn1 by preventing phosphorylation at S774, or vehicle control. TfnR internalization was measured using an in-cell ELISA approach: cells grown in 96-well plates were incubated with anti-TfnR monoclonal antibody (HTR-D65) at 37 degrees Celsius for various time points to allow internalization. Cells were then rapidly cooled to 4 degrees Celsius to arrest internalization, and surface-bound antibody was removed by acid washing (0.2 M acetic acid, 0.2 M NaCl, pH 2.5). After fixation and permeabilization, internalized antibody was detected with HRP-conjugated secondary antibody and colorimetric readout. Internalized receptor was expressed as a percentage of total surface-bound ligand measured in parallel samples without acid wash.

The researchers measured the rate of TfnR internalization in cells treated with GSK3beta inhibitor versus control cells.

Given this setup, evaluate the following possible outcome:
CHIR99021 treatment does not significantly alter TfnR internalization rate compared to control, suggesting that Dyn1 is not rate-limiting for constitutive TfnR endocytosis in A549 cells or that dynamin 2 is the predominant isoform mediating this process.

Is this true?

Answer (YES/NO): NO